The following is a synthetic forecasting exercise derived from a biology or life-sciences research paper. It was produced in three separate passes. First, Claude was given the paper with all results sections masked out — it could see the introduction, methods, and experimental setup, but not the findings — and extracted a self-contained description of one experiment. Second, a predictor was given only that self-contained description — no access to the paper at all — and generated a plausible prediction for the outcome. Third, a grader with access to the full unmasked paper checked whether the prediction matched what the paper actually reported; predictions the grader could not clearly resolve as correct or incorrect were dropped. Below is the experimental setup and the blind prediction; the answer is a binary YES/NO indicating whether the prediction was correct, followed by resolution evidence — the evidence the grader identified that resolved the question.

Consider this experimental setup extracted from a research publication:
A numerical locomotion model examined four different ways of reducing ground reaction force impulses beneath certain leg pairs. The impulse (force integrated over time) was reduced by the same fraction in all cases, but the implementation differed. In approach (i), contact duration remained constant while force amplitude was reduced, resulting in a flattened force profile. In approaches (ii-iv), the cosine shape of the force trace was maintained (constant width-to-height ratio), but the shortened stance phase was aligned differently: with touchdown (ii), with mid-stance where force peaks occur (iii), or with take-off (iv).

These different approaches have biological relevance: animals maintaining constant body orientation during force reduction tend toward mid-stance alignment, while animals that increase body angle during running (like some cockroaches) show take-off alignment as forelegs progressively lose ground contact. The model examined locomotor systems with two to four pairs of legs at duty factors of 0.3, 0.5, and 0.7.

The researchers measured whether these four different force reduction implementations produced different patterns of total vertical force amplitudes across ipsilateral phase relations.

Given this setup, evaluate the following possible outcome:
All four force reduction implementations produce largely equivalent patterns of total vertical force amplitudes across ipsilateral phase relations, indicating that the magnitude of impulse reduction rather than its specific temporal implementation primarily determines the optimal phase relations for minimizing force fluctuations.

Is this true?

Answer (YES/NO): NO